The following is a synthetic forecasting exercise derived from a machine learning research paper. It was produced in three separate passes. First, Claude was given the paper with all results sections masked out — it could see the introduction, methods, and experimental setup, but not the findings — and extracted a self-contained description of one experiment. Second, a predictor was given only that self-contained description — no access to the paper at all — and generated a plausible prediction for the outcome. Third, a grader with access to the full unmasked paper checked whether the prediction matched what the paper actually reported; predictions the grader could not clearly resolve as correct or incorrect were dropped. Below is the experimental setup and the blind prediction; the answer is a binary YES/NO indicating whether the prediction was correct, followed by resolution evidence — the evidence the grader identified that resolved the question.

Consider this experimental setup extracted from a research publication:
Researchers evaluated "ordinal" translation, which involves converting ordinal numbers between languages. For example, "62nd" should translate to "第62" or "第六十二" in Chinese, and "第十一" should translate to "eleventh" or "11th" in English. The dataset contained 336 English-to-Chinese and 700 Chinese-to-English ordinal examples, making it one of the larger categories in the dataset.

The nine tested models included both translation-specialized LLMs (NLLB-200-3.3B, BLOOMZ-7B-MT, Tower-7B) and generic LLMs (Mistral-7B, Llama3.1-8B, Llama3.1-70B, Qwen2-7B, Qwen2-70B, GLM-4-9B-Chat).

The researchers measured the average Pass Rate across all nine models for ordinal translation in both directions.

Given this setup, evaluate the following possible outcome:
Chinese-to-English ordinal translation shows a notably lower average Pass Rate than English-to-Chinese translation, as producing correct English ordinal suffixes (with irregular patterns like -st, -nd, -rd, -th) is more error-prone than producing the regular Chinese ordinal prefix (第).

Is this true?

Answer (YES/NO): NO